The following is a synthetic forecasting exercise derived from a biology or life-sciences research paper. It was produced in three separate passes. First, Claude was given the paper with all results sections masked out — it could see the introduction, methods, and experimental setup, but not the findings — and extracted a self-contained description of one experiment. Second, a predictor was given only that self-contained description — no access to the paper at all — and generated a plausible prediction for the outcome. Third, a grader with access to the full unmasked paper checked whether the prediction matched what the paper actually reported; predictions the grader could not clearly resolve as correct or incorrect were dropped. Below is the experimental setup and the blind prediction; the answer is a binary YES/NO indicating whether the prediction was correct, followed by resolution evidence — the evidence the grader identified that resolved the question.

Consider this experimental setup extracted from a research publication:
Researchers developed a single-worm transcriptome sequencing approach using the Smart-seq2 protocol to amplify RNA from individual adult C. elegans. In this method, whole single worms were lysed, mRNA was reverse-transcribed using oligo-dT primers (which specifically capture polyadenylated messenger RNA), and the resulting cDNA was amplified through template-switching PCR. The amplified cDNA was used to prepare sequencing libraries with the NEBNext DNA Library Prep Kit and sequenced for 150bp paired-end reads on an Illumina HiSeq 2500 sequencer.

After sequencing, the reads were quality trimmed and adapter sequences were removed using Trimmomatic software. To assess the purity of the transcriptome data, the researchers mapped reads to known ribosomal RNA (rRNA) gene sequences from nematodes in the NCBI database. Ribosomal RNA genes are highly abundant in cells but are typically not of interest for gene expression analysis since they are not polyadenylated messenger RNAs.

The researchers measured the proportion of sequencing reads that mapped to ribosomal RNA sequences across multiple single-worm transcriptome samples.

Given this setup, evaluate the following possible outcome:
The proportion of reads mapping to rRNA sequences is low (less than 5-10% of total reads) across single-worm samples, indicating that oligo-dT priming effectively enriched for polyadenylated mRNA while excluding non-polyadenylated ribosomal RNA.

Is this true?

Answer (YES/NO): NO